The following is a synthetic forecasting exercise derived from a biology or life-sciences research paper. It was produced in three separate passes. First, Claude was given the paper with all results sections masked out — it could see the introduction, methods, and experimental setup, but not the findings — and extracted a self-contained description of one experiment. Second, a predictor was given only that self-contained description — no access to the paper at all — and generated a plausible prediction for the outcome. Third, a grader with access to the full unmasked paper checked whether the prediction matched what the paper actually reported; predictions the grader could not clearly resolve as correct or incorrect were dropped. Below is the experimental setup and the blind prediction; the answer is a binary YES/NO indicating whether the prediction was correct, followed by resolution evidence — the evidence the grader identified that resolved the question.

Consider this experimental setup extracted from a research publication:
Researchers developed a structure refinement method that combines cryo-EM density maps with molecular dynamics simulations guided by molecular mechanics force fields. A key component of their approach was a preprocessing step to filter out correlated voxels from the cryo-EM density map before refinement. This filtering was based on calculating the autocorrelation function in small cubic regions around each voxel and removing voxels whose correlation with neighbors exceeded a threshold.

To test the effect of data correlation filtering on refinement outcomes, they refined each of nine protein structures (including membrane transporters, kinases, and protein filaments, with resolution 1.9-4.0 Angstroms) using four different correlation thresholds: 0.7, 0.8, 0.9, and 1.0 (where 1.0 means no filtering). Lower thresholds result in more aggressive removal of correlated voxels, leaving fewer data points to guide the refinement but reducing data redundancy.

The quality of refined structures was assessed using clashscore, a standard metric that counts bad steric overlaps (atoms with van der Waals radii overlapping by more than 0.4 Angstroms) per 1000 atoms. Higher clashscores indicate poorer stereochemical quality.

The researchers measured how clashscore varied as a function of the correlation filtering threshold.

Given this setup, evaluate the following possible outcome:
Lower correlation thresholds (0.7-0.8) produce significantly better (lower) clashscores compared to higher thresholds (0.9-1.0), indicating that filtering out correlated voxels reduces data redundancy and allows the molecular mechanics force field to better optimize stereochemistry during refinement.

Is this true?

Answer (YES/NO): YES